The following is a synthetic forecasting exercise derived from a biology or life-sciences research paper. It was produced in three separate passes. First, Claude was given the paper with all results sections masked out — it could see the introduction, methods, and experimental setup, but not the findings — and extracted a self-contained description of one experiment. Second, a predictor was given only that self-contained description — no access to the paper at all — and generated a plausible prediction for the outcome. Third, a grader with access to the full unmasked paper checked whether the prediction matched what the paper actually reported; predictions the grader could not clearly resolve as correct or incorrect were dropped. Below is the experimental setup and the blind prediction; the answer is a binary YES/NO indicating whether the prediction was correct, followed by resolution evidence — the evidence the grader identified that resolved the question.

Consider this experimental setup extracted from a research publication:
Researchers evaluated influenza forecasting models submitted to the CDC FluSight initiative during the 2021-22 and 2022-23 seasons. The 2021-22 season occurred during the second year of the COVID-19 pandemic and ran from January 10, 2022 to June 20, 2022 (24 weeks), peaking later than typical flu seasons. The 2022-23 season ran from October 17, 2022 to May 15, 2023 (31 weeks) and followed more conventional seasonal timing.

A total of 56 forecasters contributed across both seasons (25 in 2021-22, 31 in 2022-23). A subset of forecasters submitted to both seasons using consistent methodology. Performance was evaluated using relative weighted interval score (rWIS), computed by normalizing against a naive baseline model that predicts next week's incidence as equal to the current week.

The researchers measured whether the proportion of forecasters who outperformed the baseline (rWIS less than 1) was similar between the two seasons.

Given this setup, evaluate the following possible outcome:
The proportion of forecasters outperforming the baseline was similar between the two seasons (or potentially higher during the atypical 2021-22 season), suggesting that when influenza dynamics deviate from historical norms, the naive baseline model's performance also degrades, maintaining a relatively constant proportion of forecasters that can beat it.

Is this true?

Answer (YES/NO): NO